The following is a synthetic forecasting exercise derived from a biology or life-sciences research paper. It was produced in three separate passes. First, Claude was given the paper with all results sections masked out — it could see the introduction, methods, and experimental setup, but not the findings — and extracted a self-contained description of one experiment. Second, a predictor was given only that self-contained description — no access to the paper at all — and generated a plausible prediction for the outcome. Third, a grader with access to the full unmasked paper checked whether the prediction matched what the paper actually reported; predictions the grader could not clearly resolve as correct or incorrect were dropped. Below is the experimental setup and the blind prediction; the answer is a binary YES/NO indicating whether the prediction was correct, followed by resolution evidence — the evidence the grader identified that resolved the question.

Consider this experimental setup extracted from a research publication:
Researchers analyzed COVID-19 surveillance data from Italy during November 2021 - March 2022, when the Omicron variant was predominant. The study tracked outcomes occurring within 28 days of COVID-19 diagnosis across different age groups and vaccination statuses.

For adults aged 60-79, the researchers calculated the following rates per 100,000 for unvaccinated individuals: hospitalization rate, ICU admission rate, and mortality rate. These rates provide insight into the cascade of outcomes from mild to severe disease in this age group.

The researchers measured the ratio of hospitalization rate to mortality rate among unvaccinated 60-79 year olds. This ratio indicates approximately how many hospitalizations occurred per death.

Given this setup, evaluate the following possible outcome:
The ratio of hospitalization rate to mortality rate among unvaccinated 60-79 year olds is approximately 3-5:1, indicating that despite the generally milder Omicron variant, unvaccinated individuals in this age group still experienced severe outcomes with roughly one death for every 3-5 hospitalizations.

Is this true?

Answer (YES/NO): YES